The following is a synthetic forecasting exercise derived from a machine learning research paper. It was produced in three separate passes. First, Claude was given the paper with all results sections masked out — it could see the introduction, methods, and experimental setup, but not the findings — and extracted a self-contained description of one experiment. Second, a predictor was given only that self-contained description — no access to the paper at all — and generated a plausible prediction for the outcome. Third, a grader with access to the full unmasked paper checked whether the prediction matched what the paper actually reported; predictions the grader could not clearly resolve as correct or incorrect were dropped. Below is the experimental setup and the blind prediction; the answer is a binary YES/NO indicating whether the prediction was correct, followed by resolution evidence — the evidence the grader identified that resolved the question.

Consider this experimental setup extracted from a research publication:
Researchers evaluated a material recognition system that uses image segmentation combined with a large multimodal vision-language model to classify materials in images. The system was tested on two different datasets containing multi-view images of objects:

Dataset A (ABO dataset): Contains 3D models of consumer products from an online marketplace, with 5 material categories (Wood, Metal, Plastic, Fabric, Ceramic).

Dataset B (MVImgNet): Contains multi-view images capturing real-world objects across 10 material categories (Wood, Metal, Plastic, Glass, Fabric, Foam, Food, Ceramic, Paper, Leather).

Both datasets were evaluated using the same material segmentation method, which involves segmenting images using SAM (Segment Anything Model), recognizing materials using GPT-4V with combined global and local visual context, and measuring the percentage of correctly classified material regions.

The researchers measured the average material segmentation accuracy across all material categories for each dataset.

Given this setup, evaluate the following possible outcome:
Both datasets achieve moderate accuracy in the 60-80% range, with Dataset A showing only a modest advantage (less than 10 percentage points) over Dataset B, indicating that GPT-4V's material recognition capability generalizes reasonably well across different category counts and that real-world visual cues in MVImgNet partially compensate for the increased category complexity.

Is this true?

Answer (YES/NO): NO